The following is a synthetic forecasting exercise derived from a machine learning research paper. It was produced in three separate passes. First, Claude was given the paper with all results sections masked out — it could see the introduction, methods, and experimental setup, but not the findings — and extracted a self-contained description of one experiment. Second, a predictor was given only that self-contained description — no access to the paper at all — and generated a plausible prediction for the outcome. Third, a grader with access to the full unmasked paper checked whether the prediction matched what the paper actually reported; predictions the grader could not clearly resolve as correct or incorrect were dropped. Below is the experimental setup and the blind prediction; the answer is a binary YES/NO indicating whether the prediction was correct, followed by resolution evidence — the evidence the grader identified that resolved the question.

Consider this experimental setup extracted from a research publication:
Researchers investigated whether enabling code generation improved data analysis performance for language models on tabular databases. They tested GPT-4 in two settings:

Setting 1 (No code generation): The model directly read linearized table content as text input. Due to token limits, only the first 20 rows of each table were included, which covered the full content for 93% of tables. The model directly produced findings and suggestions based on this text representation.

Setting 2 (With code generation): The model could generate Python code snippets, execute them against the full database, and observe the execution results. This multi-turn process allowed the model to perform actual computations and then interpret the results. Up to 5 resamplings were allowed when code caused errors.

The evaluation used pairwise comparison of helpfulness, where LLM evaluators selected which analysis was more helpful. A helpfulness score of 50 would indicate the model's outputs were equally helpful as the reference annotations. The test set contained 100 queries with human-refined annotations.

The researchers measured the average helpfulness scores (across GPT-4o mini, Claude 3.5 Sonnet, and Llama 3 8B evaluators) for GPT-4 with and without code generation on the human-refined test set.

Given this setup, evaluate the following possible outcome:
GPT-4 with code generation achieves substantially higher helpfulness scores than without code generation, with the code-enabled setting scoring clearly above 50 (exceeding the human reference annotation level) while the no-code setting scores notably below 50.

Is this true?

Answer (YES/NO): NO